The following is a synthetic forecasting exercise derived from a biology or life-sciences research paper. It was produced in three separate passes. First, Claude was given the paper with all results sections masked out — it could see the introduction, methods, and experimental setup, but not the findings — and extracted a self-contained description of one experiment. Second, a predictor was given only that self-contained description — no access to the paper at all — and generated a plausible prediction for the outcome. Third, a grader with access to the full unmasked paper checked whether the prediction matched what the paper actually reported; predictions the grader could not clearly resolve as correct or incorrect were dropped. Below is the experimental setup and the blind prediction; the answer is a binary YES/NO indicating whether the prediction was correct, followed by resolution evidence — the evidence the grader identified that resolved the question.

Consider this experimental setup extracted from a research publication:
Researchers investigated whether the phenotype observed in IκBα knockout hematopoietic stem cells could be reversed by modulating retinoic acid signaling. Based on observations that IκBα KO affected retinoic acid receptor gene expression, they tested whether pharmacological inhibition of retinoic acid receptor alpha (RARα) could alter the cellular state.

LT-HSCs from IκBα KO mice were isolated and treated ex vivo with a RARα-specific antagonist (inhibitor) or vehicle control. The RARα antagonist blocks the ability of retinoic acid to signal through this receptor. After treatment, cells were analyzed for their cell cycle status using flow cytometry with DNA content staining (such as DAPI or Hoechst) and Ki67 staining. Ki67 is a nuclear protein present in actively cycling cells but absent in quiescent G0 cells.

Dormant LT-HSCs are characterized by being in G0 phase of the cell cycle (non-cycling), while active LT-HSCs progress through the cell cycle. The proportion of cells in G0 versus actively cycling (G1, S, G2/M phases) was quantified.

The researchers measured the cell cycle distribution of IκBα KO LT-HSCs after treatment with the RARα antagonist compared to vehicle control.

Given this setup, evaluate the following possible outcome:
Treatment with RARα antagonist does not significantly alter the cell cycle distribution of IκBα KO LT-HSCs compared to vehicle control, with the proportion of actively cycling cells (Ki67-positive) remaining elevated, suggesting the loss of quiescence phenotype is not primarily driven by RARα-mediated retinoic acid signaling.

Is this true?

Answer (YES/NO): NO